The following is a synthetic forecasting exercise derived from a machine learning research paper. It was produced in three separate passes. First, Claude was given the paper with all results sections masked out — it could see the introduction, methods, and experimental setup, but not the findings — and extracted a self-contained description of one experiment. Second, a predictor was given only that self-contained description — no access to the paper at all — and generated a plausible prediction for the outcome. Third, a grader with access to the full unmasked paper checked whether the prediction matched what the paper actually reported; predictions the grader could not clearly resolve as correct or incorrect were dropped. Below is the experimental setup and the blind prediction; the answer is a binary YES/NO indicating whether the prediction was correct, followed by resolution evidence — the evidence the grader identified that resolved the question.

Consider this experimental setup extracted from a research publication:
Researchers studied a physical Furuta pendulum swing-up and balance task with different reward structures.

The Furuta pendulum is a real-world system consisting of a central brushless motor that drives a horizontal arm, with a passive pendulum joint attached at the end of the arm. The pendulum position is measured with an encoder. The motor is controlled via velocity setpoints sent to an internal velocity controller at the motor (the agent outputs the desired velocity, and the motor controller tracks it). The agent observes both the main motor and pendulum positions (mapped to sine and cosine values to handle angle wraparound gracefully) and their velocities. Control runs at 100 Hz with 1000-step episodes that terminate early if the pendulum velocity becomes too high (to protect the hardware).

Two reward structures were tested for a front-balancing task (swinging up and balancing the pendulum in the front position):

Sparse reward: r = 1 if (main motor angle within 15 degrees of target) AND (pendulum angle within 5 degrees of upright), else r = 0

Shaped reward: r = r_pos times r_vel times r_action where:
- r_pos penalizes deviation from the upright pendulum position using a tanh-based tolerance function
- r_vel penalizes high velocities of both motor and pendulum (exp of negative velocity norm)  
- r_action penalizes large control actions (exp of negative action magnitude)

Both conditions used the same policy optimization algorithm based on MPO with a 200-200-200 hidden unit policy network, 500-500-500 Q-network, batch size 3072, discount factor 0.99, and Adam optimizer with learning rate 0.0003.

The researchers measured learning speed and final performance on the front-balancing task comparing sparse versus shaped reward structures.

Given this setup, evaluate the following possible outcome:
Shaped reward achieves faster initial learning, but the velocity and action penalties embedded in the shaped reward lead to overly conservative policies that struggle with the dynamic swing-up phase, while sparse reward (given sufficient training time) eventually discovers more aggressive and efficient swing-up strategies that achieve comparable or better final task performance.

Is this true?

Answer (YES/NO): NO